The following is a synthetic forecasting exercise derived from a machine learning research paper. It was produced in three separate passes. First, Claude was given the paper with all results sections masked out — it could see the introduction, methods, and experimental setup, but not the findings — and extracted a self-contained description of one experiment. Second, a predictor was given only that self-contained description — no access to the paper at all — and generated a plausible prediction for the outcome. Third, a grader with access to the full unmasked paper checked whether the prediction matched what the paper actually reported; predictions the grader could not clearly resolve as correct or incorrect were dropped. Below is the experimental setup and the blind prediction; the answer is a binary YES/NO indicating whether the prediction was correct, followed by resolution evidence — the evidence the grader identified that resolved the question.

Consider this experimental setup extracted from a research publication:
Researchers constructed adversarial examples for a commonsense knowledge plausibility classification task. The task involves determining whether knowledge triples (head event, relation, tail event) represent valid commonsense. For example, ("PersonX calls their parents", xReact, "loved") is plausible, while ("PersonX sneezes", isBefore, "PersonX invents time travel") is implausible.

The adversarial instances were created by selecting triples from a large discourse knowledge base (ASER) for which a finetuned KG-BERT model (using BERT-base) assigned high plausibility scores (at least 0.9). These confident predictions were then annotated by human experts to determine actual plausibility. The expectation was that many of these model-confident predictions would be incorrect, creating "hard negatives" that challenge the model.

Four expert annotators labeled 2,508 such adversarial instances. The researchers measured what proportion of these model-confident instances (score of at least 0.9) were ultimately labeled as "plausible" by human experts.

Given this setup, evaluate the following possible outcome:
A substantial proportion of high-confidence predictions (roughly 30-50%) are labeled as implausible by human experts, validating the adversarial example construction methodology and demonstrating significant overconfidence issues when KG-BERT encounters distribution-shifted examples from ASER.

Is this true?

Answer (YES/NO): NO